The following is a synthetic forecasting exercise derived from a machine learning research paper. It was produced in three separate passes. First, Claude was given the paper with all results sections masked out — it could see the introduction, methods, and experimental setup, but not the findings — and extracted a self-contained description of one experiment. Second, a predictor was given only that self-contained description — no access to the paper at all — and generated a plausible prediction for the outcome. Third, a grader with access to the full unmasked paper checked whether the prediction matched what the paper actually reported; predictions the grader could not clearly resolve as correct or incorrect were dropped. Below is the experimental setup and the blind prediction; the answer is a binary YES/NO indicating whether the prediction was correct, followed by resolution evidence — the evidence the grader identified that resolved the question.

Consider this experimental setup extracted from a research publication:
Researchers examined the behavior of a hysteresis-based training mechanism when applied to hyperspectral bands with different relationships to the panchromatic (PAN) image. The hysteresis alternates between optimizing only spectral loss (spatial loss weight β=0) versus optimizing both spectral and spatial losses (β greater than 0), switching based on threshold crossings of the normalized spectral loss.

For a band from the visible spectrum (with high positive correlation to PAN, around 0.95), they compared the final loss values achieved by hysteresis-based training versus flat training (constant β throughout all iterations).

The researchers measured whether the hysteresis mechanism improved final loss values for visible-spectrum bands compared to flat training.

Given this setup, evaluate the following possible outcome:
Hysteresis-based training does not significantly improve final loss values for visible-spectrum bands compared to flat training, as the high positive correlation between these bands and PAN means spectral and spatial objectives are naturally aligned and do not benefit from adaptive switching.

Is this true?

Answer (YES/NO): YES